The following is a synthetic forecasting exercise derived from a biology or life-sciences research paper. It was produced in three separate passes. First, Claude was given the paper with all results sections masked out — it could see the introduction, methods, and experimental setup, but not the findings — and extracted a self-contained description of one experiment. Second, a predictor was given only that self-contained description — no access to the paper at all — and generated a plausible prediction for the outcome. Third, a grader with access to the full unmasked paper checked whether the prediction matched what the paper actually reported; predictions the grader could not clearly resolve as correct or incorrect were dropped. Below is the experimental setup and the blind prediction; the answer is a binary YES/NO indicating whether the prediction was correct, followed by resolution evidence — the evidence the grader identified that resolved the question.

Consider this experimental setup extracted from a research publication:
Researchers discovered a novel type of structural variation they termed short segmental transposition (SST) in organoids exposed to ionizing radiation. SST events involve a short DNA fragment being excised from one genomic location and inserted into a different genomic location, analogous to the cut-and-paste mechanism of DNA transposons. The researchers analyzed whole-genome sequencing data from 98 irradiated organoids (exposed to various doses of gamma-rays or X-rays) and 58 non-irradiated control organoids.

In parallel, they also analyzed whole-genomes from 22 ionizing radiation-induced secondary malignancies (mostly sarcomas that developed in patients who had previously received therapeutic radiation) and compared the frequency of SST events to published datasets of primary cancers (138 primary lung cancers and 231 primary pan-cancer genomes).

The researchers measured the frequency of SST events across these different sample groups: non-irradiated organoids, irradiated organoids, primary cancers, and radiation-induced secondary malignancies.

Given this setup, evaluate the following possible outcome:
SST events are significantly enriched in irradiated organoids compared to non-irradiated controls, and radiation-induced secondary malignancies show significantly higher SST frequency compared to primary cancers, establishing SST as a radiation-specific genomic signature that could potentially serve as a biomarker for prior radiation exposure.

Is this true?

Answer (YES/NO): YES